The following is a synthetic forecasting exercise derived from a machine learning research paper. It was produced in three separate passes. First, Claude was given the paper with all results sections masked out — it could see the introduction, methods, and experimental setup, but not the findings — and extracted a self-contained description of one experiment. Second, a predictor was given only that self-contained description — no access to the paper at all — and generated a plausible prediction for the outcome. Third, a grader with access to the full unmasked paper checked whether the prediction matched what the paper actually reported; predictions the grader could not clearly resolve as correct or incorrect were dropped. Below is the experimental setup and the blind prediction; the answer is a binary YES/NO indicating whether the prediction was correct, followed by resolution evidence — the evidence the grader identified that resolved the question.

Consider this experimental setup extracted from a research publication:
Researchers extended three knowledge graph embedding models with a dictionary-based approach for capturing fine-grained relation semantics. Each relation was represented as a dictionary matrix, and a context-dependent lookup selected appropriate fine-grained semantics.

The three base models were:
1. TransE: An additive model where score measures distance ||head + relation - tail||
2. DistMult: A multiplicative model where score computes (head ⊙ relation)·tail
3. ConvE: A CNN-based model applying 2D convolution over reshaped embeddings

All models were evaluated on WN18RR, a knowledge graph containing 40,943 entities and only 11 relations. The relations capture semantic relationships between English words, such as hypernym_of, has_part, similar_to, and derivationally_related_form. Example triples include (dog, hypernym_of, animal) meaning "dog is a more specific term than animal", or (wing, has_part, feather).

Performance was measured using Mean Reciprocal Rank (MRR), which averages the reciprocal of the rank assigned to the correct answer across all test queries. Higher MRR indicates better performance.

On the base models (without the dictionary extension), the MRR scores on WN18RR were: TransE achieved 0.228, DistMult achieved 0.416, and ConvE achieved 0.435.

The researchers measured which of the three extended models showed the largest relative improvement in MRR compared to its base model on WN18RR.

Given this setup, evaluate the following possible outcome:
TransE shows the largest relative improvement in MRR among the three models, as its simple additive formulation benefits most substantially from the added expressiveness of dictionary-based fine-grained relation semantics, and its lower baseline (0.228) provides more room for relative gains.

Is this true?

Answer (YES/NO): YES